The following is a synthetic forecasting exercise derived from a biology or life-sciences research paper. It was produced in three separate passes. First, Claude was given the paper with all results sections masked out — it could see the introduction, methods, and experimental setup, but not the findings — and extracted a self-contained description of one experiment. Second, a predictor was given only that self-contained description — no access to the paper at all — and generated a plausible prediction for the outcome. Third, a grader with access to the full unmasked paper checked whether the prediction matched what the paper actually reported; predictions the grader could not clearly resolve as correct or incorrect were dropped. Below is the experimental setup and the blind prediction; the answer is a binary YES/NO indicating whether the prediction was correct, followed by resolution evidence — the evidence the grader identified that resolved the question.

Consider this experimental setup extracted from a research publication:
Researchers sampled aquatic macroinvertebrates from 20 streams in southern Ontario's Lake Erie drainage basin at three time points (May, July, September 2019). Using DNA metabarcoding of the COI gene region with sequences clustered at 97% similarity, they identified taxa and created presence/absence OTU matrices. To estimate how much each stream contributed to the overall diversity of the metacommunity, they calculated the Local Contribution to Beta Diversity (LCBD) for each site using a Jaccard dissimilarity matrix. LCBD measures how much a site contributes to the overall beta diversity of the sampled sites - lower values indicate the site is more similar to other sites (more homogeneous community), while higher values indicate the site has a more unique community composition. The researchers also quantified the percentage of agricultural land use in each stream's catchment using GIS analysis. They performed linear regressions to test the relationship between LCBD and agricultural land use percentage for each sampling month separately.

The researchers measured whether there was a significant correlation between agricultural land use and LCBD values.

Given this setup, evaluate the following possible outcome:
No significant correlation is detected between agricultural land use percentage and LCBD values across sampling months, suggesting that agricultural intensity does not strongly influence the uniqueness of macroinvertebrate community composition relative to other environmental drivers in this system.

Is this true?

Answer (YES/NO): NO